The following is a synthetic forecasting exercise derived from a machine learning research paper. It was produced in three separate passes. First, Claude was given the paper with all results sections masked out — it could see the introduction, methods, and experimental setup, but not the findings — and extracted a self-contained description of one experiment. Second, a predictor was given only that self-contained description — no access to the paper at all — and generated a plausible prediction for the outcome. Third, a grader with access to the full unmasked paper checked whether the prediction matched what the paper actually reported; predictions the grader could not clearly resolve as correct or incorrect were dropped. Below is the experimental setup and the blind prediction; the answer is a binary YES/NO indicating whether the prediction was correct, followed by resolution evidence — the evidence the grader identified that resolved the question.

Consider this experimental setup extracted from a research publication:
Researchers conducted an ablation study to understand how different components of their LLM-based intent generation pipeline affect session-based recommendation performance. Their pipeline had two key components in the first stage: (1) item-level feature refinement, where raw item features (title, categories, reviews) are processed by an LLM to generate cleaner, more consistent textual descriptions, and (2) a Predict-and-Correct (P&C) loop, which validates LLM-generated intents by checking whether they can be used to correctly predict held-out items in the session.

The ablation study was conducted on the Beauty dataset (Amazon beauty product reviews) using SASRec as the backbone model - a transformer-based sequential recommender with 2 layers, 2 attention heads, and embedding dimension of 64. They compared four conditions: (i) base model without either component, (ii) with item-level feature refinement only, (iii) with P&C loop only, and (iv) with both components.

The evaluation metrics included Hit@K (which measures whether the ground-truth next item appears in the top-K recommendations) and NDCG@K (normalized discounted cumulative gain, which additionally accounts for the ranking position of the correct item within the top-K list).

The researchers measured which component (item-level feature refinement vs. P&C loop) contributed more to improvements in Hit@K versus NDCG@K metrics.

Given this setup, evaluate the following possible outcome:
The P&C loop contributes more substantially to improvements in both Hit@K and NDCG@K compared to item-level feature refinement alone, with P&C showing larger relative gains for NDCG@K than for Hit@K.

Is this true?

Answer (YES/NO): NO